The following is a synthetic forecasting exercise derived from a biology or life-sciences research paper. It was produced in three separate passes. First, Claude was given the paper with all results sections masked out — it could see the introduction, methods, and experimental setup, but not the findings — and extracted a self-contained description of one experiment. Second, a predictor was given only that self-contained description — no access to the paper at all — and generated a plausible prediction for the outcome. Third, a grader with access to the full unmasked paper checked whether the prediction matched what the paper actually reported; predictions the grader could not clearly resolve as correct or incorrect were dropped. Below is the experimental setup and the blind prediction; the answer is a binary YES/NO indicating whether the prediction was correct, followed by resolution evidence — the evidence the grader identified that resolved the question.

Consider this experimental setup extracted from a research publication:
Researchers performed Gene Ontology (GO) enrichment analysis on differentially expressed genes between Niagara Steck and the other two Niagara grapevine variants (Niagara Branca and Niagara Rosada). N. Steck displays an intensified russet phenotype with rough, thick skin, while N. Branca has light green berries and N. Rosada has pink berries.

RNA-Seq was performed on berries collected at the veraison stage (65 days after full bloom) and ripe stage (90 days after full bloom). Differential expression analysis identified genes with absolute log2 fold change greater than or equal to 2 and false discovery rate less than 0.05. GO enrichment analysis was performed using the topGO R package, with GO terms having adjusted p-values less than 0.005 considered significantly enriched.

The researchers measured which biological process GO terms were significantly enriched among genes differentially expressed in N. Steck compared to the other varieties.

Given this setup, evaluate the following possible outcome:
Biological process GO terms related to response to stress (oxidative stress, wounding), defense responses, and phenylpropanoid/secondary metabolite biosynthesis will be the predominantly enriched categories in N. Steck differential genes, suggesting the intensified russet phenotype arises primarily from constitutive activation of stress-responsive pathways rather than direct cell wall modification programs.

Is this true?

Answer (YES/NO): NO